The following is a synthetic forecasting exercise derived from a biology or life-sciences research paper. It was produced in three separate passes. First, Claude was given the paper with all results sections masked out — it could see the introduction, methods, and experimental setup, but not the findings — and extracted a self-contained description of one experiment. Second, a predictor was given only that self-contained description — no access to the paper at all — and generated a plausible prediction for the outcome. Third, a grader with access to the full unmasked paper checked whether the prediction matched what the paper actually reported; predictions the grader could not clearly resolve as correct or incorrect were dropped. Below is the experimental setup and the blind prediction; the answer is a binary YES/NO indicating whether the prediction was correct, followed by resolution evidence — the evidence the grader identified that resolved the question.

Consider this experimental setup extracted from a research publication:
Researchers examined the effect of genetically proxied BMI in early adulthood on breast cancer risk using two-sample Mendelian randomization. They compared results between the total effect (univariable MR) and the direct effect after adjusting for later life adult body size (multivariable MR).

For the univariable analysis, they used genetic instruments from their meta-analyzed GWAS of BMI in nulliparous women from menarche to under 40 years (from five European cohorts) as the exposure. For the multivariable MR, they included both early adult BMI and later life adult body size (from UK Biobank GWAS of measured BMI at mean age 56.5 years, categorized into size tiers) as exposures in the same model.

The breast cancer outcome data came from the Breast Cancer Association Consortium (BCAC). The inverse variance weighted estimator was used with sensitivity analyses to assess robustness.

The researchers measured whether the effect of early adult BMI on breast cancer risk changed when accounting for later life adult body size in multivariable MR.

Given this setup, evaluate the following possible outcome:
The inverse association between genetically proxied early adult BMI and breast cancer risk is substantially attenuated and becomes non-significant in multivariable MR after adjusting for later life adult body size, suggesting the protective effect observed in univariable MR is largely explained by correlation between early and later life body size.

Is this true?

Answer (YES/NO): NO